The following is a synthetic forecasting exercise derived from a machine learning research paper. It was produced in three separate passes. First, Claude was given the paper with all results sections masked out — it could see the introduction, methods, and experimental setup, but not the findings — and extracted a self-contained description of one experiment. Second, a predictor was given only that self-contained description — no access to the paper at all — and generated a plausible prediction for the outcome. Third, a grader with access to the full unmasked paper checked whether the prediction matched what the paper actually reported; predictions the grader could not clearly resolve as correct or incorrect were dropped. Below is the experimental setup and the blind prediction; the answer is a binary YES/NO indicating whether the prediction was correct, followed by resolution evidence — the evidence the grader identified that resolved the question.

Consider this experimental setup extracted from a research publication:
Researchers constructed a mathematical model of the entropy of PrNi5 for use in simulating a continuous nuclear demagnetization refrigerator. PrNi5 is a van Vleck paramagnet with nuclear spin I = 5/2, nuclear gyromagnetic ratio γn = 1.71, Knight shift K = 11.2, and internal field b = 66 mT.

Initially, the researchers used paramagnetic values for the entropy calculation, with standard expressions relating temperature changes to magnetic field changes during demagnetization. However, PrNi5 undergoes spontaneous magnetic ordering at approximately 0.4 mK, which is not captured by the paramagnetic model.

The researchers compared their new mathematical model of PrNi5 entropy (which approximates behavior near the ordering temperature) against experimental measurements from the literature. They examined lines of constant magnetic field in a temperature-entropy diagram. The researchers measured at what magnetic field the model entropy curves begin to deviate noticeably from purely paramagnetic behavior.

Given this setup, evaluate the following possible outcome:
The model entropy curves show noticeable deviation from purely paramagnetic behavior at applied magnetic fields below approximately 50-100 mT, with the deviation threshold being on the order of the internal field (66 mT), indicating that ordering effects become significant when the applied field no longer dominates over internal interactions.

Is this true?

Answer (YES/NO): YES